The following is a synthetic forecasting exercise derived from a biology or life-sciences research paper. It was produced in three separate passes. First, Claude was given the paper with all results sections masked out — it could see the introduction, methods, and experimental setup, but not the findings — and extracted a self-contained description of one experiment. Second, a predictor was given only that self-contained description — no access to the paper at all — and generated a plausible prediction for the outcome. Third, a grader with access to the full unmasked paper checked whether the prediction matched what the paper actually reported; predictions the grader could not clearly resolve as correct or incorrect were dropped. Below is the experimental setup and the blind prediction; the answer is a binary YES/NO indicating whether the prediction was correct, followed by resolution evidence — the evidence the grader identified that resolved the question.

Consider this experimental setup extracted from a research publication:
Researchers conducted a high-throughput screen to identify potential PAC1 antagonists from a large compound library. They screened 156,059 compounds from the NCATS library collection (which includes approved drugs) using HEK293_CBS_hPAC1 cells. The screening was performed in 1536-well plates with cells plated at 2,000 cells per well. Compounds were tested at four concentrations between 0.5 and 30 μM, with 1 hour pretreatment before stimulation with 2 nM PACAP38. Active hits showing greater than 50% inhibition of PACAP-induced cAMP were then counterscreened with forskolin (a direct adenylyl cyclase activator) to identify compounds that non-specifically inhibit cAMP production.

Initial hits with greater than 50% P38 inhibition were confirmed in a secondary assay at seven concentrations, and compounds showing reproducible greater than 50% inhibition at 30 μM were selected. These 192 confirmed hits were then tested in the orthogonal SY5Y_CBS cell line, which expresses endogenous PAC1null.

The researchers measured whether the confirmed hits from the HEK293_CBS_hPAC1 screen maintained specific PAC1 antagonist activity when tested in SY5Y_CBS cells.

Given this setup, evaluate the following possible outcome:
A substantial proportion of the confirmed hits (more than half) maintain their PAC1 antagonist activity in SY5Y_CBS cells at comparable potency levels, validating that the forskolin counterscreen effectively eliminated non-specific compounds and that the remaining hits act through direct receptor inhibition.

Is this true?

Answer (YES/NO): NO